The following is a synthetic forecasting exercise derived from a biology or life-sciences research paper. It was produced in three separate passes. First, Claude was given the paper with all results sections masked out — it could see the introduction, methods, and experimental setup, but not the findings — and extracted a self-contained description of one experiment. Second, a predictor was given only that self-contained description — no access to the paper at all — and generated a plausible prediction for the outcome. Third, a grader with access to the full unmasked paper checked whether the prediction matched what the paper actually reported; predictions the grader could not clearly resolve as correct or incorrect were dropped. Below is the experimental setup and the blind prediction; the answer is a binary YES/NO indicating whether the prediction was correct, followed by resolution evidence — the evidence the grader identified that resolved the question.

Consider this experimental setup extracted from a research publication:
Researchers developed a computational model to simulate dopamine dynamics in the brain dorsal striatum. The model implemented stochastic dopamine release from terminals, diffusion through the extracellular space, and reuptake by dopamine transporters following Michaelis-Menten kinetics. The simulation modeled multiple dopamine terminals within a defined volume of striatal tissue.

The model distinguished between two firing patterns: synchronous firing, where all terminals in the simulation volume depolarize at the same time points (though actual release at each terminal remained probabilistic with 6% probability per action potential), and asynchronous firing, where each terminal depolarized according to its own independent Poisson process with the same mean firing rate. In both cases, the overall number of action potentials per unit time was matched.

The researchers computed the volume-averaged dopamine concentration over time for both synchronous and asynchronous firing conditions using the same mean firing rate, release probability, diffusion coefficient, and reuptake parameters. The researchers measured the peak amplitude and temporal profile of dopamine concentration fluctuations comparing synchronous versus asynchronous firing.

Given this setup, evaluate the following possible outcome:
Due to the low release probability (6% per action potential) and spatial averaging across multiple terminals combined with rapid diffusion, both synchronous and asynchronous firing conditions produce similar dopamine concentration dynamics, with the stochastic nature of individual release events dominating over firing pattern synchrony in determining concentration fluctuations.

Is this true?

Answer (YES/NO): NO